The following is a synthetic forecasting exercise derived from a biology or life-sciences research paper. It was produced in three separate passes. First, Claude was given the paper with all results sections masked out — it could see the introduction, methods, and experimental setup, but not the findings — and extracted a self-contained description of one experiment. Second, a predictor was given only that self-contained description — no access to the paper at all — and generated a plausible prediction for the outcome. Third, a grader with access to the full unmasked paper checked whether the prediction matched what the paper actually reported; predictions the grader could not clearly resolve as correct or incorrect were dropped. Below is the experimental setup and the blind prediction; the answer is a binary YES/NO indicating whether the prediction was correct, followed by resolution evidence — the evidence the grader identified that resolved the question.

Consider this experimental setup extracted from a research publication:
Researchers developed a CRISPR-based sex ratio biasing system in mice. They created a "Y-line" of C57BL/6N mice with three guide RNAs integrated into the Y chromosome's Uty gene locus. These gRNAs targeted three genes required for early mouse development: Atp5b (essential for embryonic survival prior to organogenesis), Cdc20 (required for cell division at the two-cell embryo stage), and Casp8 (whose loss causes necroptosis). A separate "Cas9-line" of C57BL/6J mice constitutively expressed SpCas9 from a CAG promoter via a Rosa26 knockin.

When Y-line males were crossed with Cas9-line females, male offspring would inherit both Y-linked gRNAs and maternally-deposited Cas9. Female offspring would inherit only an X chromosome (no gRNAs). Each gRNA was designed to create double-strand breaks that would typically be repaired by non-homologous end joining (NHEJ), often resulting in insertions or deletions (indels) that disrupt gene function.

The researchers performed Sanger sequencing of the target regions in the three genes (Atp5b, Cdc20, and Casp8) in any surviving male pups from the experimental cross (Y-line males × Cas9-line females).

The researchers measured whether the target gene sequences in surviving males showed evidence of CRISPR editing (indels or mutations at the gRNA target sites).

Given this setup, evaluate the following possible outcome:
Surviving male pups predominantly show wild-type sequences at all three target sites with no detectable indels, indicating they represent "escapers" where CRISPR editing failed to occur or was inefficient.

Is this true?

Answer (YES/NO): NO